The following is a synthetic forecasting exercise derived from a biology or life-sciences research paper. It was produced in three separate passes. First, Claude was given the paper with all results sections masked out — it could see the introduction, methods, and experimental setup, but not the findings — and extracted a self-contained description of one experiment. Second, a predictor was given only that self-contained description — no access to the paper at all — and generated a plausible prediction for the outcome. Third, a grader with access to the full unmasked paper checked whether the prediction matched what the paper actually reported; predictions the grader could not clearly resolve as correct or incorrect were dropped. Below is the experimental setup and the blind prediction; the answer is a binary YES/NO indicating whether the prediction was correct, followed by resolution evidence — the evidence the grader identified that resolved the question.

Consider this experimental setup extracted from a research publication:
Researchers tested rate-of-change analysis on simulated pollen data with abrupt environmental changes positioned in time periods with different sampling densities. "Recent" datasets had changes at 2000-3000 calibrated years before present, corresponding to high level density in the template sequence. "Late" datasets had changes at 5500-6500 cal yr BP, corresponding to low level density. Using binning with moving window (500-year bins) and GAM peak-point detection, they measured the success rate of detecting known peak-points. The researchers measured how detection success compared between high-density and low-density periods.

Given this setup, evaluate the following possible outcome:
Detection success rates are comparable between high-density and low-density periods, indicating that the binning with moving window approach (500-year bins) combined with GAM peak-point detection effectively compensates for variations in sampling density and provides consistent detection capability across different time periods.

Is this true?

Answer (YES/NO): NO